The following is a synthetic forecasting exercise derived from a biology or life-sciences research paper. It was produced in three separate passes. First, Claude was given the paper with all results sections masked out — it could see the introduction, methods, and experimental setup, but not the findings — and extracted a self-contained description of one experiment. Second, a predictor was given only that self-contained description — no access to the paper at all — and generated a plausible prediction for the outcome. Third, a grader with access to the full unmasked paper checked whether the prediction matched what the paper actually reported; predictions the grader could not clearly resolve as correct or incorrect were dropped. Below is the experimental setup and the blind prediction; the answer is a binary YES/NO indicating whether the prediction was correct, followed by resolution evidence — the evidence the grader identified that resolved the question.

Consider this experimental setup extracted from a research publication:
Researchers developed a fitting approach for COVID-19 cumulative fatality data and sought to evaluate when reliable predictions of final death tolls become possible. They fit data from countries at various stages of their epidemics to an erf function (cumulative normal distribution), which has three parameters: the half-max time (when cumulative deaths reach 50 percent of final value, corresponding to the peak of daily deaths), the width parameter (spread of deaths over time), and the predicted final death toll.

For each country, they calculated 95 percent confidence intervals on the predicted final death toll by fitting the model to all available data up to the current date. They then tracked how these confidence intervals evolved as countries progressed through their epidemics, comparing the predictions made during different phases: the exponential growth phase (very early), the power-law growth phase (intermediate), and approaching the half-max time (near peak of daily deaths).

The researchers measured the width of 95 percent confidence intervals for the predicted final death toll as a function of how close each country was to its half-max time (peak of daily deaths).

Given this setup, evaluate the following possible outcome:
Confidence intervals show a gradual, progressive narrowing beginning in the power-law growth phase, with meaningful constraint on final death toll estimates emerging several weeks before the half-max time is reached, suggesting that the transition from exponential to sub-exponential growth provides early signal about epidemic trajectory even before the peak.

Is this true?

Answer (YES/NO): NO